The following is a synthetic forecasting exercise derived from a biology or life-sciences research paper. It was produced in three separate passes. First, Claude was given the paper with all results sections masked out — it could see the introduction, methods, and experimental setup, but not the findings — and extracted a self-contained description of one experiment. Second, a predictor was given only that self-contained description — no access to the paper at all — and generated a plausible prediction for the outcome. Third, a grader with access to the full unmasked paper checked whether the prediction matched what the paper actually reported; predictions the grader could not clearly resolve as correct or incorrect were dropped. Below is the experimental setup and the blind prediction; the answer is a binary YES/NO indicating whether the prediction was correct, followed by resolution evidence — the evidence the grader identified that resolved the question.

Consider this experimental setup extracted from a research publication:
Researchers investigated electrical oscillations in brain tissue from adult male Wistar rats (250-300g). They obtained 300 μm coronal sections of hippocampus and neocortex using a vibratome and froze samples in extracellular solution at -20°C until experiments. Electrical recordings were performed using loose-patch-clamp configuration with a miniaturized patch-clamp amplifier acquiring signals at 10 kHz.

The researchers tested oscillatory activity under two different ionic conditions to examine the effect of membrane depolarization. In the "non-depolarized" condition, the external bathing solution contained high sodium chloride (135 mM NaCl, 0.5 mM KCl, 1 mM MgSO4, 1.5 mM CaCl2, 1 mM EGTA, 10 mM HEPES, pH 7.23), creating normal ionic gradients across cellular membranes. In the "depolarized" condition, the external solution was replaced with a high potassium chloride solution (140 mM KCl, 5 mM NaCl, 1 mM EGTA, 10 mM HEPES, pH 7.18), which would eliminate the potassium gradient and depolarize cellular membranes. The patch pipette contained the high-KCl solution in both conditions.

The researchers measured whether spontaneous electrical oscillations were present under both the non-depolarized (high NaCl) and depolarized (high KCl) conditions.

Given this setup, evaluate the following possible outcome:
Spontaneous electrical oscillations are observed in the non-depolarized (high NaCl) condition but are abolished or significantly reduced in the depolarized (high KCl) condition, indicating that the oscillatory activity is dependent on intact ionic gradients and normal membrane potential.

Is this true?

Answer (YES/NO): NO